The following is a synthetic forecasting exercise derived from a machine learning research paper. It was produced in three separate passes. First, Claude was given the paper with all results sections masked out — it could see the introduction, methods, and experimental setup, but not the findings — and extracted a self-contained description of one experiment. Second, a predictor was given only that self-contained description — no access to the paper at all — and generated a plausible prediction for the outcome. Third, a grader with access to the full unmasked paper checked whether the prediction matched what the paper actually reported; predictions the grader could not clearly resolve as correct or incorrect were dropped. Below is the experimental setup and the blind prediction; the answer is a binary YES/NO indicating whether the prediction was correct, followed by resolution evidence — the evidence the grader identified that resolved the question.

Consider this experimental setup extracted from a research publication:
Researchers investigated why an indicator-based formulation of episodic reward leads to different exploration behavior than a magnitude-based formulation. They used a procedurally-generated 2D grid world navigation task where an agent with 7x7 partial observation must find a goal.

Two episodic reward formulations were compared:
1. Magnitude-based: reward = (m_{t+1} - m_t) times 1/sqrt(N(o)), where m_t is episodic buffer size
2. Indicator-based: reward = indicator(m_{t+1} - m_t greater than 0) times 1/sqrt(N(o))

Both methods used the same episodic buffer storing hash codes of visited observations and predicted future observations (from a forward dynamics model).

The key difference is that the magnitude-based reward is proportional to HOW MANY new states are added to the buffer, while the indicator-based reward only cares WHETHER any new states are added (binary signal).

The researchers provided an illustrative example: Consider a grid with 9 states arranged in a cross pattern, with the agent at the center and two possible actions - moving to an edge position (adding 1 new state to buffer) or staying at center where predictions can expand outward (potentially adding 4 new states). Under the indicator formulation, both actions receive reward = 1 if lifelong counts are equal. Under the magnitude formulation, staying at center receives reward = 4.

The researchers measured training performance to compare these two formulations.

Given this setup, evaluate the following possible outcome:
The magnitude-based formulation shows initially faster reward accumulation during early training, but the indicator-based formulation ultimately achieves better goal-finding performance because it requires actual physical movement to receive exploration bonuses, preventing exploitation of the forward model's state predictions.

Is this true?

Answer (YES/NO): NO